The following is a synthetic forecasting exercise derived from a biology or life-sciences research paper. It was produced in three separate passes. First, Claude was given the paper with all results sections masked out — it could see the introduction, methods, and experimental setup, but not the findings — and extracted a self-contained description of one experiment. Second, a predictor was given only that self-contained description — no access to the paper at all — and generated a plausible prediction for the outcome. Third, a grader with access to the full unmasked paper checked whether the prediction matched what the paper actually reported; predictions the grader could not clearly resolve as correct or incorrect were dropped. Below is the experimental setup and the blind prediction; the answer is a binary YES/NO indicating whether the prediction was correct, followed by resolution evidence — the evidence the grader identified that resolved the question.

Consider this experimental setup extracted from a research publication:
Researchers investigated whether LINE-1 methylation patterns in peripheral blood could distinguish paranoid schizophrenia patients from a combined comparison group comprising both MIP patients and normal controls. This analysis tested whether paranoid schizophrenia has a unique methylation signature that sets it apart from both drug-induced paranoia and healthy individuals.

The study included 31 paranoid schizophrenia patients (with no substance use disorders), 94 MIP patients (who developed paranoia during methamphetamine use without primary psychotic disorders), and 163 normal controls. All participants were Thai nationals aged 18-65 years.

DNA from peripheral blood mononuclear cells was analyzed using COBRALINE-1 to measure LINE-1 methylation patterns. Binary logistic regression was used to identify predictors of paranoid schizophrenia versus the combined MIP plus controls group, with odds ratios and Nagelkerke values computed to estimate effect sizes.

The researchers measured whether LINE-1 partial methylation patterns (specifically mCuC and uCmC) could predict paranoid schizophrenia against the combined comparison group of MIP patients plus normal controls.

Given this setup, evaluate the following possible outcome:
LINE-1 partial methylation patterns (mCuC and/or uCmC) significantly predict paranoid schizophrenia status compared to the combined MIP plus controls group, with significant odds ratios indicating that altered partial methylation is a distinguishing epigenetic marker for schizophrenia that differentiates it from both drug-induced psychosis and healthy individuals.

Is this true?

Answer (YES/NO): YES